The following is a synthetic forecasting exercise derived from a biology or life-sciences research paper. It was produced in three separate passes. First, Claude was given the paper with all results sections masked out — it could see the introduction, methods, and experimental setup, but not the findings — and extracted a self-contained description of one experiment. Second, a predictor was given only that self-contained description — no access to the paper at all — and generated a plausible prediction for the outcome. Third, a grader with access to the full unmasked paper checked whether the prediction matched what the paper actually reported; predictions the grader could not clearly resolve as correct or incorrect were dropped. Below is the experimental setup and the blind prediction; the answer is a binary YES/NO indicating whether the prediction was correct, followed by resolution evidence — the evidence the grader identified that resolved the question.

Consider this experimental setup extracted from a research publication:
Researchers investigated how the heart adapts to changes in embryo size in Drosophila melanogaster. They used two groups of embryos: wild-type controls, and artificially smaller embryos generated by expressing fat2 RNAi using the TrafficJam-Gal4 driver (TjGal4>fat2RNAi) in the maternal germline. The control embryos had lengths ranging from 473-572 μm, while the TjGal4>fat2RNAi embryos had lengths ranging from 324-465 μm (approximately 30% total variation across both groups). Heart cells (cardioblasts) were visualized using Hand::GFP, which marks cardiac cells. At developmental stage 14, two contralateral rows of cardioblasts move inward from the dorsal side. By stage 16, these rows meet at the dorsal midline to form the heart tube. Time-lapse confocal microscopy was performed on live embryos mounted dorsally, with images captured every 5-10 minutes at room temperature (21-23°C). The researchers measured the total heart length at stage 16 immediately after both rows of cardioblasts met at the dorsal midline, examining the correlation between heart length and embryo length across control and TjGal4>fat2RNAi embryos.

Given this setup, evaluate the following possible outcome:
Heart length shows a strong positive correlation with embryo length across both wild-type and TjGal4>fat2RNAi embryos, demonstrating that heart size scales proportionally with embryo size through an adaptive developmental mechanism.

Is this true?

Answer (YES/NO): YES